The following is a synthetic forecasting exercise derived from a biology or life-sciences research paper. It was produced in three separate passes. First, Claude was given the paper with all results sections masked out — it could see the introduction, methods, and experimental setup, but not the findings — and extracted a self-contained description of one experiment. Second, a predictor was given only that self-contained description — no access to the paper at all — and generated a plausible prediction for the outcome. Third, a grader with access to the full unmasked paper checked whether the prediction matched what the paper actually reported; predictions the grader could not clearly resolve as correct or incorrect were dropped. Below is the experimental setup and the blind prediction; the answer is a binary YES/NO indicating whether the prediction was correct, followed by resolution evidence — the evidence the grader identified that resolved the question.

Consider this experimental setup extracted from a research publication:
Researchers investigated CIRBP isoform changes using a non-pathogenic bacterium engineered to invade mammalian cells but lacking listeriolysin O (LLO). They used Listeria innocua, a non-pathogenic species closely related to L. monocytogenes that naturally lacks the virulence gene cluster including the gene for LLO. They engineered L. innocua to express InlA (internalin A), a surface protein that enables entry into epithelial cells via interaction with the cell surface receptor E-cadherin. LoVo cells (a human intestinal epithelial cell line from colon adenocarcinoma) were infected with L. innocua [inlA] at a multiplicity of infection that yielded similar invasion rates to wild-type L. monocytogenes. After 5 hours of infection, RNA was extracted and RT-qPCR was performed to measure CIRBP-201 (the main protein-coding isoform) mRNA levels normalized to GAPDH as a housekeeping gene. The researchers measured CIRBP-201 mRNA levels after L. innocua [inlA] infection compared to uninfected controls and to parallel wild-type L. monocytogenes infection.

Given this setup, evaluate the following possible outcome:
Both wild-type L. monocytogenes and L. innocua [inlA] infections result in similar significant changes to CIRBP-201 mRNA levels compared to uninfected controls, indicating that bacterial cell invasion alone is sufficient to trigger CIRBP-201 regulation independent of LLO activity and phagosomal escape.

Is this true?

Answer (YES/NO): NO